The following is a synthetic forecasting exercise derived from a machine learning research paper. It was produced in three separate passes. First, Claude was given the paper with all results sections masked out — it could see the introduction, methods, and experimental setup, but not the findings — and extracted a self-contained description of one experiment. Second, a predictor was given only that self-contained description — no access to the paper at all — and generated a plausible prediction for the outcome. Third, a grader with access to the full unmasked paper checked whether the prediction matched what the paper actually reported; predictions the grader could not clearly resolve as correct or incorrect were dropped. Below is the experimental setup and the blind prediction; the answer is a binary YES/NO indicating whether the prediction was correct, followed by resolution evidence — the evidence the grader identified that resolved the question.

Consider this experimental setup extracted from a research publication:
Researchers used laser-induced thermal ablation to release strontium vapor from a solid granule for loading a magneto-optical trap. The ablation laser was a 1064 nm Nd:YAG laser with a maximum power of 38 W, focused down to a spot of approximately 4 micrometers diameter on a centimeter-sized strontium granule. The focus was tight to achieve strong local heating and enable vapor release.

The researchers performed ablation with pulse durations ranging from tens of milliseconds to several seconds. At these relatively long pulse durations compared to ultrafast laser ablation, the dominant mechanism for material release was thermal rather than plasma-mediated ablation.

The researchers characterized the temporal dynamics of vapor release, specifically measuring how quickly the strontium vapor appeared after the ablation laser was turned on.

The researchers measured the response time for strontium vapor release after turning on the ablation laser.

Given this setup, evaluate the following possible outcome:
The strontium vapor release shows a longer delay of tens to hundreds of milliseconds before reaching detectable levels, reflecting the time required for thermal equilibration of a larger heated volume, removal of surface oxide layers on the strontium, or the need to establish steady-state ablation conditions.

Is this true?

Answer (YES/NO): YES